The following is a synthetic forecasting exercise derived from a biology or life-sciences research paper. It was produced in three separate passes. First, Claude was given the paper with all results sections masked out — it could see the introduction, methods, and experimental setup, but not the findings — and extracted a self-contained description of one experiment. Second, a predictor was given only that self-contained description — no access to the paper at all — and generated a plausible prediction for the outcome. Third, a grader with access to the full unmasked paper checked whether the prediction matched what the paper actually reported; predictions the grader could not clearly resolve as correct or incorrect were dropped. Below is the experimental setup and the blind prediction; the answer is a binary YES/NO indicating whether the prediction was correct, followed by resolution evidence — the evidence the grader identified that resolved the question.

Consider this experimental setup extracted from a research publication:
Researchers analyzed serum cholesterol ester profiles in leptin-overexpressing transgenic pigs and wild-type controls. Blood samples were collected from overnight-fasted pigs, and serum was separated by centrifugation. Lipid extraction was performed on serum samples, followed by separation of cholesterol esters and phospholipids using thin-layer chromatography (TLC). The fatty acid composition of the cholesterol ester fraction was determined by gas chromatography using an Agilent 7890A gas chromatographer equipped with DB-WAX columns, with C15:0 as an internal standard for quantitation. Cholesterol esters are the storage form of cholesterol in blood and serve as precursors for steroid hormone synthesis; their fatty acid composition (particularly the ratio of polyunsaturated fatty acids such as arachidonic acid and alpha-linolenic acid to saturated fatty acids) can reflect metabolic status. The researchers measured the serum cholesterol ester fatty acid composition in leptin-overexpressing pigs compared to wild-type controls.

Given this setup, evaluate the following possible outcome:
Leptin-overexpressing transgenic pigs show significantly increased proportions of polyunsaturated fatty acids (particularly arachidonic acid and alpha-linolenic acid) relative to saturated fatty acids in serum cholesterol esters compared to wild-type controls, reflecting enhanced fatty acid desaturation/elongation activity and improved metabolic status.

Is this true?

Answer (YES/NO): NO